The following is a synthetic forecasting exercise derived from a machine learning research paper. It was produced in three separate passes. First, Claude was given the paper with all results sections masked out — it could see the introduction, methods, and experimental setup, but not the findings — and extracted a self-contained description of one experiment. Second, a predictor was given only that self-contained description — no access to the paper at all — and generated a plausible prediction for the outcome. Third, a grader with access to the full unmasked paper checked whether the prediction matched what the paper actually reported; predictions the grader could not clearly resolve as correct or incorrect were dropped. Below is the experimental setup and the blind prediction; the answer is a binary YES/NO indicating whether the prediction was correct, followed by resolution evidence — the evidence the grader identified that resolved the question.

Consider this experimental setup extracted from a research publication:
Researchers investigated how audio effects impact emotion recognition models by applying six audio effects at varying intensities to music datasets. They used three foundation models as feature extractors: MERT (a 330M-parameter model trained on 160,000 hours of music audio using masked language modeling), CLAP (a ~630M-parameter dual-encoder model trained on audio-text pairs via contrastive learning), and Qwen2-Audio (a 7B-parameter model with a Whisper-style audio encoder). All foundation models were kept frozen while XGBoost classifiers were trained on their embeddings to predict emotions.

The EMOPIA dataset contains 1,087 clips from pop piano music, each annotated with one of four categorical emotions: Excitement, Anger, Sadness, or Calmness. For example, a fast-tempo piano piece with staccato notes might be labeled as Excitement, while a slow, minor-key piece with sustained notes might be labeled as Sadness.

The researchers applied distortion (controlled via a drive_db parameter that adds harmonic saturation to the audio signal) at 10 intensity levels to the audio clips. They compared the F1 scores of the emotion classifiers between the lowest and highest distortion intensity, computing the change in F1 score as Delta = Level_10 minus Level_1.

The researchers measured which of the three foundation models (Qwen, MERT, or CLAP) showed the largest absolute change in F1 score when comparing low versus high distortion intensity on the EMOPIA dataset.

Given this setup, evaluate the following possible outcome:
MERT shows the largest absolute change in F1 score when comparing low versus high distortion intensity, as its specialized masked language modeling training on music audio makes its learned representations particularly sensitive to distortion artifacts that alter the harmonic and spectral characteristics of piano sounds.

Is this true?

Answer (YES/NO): YES